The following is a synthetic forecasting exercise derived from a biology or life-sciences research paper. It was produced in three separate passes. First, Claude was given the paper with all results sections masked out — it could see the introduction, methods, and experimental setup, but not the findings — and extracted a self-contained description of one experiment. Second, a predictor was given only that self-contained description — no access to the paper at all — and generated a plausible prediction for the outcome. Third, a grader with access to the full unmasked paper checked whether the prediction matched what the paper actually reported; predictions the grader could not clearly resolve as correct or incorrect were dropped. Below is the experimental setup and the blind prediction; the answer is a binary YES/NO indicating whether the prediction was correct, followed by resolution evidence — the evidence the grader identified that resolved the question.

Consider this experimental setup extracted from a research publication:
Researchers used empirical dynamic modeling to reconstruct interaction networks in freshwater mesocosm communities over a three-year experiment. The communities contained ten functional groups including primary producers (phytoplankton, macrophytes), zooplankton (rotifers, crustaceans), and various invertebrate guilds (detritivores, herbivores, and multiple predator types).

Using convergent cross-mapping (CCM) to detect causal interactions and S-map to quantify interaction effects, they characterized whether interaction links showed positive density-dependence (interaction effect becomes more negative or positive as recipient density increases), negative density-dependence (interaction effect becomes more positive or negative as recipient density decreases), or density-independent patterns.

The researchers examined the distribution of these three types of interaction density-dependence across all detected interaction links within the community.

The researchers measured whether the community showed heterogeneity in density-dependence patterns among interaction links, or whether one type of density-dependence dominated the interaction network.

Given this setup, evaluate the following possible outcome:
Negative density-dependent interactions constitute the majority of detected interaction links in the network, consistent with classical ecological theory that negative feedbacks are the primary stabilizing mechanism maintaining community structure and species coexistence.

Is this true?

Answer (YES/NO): YES